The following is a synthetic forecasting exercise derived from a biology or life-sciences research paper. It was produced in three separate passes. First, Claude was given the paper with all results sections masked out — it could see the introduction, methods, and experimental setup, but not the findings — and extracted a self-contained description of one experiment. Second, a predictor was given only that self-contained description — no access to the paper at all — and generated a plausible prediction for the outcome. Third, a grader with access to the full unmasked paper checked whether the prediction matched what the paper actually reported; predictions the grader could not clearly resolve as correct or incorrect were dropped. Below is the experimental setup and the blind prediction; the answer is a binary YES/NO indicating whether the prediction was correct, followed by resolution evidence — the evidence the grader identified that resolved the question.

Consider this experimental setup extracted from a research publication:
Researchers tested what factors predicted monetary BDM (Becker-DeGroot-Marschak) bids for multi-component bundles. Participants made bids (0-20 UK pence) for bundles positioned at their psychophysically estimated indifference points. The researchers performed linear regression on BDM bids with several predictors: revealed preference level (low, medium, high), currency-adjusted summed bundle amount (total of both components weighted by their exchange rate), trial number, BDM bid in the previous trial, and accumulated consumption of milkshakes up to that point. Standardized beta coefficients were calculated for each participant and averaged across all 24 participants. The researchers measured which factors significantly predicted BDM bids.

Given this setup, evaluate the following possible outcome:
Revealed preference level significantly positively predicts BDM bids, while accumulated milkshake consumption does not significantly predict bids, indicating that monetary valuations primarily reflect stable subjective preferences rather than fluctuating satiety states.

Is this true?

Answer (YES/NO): YES